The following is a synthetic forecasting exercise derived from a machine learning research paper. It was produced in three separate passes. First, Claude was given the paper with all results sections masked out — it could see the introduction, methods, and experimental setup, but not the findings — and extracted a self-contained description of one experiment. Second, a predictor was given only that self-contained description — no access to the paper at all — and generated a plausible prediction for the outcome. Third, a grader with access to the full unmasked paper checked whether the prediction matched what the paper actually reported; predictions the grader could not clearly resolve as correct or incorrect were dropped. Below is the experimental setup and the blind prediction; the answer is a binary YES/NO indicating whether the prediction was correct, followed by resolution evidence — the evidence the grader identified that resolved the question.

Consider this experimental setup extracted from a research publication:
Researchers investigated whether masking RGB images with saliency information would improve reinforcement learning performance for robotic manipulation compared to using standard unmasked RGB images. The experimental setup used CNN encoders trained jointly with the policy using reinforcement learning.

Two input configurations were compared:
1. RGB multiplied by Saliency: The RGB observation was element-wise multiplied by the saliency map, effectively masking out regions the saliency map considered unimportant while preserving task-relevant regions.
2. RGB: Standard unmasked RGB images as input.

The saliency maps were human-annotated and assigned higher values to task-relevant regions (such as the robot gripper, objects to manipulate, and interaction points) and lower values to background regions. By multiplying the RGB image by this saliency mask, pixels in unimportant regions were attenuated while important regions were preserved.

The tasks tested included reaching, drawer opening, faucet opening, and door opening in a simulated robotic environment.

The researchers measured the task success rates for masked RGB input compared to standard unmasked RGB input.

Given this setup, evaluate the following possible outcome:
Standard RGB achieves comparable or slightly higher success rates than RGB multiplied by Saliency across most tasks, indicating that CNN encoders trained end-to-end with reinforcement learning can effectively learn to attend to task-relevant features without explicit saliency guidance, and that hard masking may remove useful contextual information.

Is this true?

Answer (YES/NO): YES